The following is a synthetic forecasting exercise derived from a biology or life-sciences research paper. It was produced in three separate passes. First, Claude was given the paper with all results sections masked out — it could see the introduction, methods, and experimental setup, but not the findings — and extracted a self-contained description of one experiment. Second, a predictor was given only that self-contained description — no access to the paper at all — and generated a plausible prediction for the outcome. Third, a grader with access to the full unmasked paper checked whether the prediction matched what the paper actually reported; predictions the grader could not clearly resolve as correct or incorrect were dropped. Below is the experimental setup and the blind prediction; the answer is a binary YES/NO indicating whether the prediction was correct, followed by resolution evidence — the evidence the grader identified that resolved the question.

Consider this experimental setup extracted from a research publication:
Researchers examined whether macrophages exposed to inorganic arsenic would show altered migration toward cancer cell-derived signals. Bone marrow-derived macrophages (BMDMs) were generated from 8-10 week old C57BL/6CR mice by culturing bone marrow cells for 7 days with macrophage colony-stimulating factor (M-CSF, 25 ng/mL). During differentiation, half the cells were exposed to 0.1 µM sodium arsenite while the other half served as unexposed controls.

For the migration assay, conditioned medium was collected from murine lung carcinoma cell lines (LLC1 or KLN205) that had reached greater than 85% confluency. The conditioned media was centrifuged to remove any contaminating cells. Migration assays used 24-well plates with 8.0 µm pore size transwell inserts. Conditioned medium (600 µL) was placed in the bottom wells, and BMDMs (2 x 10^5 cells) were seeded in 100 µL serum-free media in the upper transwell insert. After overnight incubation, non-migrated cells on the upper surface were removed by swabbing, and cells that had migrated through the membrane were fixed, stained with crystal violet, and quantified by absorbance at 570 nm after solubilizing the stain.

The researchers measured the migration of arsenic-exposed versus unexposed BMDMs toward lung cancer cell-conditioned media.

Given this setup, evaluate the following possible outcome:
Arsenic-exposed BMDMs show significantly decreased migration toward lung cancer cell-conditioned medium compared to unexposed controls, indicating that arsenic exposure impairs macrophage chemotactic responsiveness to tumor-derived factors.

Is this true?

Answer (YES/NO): NO